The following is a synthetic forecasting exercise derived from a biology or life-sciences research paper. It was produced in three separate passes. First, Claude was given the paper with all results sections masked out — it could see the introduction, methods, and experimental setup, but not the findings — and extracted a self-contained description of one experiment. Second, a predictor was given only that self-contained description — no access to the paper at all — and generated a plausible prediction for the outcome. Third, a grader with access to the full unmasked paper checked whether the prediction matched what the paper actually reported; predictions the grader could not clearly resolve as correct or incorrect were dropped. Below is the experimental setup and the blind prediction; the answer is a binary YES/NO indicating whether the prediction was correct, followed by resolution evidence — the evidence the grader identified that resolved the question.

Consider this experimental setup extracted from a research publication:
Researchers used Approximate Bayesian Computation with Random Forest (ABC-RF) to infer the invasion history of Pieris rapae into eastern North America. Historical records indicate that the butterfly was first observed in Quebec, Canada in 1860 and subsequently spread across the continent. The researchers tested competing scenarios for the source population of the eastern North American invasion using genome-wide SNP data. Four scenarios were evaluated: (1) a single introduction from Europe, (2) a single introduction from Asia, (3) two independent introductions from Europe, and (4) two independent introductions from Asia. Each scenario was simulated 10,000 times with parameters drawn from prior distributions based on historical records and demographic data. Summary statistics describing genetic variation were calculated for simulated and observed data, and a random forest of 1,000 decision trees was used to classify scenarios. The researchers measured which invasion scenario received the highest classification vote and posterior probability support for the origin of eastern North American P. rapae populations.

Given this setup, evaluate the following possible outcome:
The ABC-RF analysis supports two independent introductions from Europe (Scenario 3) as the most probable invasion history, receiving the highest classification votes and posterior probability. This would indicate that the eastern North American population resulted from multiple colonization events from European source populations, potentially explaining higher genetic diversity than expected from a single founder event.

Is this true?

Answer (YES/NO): NO